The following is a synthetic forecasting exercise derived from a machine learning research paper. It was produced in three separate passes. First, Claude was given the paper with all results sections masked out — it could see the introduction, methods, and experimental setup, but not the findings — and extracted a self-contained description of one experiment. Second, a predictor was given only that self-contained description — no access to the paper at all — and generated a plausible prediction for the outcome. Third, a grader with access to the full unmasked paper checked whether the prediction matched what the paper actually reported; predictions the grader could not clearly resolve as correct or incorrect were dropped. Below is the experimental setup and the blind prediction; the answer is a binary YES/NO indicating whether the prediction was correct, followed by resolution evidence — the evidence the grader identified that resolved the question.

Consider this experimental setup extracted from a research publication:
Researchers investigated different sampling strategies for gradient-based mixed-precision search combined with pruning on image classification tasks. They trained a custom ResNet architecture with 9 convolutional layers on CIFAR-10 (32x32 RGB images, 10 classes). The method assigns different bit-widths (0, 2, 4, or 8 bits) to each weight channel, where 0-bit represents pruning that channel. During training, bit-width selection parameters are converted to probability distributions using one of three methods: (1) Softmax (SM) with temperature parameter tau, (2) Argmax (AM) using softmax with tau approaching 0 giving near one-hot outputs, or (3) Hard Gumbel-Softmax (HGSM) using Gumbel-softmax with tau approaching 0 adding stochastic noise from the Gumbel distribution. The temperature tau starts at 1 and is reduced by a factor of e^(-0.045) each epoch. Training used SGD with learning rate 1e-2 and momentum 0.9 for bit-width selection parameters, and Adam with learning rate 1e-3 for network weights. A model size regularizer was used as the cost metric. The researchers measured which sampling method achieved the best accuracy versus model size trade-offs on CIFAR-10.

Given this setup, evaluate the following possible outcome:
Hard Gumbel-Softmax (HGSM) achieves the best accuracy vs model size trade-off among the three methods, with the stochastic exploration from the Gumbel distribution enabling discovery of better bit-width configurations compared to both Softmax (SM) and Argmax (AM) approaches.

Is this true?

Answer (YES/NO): NO